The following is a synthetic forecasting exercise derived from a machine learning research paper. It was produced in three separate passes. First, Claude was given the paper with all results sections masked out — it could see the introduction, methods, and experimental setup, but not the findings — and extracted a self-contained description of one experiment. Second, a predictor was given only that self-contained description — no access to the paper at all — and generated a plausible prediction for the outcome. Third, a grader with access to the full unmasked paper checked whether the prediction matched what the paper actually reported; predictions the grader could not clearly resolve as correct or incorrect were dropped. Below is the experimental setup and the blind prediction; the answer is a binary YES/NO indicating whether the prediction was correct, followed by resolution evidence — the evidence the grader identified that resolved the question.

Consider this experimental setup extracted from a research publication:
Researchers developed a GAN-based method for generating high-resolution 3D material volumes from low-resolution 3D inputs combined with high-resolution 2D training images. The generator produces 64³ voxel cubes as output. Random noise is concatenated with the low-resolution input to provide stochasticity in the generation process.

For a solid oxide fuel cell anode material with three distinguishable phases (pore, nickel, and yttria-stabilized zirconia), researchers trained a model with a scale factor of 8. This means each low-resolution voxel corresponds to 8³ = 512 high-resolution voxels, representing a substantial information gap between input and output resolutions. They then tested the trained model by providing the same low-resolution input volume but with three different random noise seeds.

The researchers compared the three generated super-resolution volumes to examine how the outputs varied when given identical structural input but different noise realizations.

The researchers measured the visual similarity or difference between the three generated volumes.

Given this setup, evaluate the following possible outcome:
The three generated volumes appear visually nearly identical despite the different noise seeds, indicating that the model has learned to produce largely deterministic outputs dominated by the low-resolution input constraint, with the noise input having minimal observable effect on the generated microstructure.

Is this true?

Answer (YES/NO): NO